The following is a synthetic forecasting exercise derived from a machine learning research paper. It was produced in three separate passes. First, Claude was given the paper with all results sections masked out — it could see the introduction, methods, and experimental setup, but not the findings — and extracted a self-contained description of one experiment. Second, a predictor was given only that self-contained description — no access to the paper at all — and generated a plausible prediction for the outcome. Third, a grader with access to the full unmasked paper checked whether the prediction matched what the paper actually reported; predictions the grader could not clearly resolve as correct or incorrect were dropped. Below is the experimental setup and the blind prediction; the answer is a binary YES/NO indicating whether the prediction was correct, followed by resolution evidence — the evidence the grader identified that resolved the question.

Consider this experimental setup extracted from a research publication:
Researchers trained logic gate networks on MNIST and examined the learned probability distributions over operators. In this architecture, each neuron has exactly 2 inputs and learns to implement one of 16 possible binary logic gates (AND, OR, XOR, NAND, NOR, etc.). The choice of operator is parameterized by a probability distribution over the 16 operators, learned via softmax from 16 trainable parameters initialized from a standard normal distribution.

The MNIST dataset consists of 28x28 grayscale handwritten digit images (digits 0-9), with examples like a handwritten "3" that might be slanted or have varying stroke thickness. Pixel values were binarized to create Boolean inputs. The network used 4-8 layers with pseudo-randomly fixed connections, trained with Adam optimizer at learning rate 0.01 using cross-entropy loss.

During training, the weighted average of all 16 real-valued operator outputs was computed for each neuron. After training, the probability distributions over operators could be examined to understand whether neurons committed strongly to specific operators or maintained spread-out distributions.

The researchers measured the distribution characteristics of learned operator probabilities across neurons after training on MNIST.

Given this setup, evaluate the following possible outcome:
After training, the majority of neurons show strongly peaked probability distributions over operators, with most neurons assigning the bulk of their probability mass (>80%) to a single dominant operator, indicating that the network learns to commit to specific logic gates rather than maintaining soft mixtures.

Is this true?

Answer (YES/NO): YES